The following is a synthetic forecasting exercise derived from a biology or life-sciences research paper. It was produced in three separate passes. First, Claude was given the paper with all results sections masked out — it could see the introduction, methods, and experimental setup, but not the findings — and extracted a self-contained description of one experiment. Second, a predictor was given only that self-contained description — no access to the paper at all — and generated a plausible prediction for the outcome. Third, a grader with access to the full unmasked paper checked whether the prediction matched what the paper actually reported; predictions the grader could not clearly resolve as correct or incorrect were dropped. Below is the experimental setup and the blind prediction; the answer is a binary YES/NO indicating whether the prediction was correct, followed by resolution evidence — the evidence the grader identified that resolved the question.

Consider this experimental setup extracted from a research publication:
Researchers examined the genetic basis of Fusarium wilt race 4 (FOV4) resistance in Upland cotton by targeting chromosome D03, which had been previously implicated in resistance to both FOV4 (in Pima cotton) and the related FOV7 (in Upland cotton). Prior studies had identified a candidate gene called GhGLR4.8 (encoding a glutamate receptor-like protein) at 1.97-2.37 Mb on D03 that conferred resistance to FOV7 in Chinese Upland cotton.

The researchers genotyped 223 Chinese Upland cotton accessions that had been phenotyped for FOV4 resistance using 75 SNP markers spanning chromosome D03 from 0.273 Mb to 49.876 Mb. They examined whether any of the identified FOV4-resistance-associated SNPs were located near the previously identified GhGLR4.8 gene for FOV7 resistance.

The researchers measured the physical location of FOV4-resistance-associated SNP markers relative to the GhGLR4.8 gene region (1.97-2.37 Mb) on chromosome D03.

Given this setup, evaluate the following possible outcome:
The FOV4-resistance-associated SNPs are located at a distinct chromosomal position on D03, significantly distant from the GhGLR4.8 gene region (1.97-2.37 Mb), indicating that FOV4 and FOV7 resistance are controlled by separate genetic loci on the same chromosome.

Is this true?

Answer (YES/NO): NO